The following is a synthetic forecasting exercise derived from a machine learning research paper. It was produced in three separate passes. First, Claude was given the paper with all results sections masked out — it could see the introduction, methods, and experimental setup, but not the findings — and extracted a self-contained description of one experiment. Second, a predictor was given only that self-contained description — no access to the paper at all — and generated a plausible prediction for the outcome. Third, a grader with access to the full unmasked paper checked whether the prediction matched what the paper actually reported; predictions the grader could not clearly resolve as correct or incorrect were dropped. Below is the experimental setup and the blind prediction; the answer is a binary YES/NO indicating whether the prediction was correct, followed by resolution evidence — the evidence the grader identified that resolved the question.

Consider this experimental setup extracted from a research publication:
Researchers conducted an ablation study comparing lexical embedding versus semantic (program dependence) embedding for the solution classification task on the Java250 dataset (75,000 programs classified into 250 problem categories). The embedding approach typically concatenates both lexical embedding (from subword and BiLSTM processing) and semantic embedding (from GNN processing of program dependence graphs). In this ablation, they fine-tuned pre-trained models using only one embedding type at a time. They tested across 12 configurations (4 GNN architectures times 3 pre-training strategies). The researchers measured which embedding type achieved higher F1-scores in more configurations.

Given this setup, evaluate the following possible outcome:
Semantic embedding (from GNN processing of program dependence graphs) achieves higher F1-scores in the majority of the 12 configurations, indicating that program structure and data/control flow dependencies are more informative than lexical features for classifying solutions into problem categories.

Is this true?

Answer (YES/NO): YES